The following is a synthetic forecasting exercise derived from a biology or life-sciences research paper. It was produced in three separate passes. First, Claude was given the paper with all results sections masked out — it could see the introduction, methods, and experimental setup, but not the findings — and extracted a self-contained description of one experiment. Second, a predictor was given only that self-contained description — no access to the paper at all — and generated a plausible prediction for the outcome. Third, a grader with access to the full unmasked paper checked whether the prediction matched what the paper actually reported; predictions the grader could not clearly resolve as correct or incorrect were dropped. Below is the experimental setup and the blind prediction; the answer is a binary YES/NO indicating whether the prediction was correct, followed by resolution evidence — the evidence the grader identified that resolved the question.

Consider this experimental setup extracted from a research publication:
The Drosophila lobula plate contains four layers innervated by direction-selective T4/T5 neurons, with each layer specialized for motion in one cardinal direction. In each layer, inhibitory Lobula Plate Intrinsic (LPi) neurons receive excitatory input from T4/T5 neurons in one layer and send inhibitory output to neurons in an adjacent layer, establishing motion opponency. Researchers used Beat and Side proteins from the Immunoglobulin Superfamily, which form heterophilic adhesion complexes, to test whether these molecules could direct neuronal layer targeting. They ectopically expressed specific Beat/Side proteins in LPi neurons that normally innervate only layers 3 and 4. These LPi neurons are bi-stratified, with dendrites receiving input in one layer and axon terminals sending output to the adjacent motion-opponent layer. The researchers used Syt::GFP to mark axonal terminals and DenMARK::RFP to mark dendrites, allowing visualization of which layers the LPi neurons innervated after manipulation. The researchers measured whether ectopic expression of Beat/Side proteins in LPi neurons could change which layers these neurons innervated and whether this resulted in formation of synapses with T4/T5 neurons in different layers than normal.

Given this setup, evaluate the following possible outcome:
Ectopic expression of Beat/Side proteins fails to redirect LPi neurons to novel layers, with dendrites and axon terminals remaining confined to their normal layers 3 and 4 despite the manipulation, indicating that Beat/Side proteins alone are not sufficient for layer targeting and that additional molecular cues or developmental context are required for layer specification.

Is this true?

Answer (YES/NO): NO